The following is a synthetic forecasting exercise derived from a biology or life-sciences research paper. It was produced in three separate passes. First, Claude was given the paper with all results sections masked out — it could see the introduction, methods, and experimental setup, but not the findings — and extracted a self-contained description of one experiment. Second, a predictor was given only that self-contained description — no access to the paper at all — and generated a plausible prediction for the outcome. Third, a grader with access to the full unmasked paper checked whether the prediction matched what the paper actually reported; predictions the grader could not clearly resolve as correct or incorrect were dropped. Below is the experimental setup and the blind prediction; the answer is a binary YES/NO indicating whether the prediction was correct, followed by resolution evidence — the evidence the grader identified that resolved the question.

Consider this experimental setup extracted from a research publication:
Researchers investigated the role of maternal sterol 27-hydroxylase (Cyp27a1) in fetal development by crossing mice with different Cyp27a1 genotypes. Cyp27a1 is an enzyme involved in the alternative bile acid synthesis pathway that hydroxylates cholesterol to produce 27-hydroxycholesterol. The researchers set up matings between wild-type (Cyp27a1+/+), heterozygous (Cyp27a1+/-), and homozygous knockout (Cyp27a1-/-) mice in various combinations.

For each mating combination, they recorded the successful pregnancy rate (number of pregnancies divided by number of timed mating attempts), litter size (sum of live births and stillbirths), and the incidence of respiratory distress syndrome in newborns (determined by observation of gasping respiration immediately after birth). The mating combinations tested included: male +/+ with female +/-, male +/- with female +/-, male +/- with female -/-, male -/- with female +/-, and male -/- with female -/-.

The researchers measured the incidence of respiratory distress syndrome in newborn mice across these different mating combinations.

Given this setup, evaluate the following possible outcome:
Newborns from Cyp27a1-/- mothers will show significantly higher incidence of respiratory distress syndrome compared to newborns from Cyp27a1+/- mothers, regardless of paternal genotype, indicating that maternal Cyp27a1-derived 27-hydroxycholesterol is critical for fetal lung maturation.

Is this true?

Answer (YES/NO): NO